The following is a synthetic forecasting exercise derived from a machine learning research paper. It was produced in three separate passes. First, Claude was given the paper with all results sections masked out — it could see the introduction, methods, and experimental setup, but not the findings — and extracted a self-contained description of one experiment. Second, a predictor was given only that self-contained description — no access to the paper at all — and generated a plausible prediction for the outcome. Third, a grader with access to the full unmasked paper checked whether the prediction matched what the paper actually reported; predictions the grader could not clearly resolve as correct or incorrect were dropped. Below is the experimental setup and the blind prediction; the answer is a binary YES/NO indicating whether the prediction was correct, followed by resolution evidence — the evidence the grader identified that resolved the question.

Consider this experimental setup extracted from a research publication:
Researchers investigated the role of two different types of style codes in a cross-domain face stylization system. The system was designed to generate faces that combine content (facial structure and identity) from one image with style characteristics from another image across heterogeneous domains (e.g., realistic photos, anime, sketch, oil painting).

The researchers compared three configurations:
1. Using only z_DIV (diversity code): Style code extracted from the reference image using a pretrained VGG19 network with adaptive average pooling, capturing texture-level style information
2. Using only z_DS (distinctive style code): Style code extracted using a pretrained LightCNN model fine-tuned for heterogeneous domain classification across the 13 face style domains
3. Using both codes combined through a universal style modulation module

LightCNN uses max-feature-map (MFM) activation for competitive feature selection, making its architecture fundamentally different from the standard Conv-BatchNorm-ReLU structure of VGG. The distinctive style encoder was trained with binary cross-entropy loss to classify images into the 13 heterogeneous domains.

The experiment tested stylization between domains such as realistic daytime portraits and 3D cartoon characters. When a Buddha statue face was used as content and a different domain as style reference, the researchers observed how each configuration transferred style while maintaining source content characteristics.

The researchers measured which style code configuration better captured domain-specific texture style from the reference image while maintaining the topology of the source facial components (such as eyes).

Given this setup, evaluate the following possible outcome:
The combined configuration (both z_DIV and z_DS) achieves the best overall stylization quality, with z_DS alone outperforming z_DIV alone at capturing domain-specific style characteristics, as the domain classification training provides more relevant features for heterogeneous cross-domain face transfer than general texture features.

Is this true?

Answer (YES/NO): NO